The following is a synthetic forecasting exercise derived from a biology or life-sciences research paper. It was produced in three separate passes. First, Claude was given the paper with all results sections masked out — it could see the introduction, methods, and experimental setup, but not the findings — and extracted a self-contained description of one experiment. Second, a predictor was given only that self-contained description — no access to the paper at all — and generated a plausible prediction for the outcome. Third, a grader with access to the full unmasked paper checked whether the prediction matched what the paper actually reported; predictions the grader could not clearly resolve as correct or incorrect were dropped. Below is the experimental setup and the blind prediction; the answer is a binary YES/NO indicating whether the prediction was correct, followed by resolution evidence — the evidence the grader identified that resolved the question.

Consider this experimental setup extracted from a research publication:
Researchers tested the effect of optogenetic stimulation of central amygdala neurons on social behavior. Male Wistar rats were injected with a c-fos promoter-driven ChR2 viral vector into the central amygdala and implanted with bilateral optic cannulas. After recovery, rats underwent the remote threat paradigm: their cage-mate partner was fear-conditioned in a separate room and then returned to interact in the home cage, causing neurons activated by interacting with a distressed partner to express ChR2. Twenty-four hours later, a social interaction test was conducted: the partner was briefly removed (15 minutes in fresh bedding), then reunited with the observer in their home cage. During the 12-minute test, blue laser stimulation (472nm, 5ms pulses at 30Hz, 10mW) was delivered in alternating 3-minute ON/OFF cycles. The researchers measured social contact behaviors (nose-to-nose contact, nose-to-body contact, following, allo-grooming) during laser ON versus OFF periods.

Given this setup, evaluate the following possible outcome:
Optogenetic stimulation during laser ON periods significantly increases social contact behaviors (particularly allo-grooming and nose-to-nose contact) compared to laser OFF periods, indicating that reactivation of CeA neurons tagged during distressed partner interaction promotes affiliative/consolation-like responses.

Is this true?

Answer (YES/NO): NO